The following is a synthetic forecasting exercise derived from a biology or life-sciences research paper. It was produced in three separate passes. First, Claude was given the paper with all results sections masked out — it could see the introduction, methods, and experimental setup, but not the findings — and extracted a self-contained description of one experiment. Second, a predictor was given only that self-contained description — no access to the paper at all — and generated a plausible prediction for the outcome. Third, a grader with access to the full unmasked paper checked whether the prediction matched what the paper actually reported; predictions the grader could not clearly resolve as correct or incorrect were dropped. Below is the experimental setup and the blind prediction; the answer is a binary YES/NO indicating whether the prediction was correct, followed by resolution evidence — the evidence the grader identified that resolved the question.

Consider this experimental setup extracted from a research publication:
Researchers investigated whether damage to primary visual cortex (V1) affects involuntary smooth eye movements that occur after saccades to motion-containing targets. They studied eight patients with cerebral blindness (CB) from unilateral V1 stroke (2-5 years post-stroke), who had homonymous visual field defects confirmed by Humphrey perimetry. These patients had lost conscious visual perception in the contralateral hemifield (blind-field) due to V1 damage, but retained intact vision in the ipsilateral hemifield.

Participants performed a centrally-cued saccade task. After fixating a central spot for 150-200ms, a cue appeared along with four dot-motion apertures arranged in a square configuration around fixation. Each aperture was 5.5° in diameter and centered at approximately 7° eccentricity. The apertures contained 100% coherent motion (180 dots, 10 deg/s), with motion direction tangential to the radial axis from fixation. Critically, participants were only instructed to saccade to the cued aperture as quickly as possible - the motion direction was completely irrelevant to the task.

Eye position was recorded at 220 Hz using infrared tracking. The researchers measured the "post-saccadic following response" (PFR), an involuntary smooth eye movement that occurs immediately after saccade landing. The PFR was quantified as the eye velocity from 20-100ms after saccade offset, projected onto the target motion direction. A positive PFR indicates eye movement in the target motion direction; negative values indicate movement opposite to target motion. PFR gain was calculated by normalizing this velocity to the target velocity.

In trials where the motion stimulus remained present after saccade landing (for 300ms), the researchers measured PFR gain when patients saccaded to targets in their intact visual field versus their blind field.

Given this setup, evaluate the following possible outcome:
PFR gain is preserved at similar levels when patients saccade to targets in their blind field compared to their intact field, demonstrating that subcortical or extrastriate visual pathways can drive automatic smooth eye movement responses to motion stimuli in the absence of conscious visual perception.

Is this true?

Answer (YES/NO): NO